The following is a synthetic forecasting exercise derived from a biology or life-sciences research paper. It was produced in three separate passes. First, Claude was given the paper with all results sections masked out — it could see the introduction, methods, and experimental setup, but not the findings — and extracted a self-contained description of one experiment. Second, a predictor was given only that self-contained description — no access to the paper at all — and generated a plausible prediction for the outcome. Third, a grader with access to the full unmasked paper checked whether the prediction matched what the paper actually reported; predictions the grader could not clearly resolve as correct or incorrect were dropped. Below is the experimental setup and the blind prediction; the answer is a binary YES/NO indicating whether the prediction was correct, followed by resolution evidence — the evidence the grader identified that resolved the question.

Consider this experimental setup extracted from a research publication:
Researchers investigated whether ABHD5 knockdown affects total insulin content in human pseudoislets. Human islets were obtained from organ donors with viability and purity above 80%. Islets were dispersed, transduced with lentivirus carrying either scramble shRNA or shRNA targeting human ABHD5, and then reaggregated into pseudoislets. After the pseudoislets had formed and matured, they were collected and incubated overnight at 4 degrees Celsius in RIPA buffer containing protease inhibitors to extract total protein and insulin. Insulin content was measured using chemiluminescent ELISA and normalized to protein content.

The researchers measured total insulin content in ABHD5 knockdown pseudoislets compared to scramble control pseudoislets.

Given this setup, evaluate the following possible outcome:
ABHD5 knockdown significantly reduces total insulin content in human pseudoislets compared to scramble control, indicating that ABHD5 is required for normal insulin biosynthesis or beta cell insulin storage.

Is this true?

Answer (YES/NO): NO